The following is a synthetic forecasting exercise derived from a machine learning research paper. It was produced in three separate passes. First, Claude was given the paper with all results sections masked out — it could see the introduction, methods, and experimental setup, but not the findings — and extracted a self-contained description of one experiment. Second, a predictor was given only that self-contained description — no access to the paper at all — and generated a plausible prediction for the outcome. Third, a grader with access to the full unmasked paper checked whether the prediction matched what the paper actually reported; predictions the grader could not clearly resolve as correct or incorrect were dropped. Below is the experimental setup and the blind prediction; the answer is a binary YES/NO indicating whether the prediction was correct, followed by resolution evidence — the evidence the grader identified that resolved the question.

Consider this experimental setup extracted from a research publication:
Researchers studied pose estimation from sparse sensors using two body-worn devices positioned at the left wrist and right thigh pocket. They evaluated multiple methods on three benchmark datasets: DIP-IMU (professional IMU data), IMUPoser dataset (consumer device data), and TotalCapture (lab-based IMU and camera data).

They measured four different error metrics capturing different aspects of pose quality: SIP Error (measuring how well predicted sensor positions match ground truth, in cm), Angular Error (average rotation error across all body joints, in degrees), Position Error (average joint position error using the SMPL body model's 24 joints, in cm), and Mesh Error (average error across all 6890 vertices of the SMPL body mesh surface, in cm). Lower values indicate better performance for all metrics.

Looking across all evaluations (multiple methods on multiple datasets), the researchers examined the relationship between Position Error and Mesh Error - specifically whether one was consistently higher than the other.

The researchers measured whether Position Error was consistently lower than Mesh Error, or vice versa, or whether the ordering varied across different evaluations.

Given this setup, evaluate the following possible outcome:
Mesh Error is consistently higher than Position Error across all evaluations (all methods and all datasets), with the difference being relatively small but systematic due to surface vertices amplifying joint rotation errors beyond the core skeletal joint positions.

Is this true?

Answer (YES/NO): YES